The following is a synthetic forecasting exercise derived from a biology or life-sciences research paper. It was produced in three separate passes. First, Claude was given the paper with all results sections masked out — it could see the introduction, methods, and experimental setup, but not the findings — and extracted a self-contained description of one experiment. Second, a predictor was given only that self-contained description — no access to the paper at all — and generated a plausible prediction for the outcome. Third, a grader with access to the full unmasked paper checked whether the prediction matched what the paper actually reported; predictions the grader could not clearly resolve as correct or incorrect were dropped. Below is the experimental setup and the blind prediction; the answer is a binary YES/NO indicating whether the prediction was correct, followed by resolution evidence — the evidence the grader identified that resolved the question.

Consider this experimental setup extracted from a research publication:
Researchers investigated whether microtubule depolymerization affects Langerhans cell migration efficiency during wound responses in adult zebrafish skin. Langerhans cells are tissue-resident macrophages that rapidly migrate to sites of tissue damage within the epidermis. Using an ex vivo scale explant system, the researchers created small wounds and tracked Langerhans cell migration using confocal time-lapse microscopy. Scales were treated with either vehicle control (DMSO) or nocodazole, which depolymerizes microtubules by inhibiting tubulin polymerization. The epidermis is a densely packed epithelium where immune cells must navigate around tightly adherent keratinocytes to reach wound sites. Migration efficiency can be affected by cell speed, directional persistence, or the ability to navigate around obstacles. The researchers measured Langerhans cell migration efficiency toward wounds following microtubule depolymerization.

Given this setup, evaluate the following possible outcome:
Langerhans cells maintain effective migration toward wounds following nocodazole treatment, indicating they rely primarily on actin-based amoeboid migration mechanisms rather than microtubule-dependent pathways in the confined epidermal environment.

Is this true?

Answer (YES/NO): NO